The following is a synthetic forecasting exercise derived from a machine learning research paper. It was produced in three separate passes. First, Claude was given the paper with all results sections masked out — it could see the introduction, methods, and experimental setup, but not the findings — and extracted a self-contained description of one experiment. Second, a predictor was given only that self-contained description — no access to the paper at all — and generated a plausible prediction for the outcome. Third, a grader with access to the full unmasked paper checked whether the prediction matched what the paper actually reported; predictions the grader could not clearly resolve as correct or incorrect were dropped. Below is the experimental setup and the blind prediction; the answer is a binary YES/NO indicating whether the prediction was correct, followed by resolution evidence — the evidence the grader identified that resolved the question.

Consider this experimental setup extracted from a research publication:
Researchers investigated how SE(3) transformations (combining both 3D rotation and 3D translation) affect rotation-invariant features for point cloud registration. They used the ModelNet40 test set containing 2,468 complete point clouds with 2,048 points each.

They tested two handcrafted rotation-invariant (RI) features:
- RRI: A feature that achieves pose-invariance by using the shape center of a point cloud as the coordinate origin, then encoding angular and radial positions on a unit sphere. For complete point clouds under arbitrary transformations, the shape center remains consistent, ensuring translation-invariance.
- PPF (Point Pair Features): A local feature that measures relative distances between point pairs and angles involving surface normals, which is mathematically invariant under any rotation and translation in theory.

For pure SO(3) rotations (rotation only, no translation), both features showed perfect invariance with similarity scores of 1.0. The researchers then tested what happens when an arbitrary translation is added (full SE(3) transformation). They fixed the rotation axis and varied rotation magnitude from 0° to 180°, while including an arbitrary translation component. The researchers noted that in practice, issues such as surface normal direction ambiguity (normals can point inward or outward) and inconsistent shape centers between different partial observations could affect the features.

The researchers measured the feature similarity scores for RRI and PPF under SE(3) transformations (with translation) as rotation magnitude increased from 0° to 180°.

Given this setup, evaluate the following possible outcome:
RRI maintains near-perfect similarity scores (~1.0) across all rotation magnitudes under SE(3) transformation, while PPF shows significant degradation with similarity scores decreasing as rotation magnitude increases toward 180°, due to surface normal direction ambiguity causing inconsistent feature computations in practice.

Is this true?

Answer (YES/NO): NO